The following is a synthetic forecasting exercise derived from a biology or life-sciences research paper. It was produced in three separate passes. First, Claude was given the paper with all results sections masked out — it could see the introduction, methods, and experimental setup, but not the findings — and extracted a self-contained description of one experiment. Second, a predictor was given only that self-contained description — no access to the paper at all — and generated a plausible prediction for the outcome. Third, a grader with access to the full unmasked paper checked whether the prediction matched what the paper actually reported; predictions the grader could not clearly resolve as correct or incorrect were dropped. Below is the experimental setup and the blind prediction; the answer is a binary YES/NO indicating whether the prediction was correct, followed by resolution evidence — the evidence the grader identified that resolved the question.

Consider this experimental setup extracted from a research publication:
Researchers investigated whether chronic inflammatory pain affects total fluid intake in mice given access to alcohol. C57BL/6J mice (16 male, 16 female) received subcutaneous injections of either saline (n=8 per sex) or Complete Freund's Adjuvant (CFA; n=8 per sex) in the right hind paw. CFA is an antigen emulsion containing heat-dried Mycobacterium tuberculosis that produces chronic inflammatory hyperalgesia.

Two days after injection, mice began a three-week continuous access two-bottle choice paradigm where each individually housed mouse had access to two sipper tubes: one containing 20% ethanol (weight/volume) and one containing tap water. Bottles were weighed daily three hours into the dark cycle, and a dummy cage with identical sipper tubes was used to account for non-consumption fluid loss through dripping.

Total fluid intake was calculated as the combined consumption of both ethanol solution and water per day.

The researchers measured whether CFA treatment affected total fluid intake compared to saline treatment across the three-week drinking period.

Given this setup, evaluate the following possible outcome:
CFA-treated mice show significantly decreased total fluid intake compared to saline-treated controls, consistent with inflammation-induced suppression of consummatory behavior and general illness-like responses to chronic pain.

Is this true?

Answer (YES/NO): NO